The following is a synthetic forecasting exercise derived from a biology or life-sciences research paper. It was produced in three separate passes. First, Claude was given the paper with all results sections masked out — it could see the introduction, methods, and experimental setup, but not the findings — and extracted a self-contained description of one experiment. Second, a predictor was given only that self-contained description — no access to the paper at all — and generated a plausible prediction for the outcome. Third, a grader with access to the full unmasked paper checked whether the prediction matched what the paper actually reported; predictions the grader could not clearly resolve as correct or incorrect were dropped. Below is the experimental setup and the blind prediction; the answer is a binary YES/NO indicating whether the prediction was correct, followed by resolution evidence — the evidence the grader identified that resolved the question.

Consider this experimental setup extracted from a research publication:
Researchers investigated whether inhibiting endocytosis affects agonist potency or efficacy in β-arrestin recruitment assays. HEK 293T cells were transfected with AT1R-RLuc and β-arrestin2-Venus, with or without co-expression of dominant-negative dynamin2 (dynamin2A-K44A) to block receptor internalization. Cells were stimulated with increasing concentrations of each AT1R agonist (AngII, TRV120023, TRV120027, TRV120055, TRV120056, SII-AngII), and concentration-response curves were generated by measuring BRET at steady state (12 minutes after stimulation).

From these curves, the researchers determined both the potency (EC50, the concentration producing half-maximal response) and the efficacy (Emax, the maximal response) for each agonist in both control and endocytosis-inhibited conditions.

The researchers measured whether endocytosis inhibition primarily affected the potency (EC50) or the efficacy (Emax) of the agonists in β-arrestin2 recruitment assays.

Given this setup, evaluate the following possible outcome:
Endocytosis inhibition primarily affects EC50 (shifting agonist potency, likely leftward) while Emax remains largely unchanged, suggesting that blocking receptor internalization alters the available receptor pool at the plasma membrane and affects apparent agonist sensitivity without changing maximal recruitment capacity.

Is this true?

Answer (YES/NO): NO